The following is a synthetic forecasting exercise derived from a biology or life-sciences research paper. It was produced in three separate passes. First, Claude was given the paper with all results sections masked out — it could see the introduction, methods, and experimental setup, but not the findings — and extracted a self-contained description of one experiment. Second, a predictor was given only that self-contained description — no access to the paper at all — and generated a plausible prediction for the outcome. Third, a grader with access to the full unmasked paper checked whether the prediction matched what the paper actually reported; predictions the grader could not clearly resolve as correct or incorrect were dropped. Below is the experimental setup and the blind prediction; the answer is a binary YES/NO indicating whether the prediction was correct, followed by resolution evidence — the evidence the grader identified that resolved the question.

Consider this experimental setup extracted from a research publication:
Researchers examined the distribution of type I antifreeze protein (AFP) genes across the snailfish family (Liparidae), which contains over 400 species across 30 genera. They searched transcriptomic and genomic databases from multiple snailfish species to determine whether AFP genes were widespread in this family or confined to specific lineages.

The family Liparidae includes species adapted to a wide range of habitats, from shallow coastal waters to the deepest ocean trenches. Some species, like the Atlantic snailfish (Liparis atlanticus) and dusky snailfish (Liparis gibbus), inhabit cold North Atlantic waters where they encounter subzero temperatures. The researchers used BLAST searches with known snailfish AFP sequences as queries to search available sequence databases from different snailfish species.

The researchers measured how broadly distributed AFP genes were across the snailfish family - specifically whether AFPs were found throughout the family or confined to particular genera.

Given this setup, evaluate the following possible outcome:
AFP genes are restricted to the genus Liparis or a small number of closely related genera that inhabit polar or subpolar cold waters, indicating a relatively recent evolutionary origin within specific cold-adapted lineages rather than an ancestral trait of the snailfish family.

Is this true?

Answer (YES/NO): YES